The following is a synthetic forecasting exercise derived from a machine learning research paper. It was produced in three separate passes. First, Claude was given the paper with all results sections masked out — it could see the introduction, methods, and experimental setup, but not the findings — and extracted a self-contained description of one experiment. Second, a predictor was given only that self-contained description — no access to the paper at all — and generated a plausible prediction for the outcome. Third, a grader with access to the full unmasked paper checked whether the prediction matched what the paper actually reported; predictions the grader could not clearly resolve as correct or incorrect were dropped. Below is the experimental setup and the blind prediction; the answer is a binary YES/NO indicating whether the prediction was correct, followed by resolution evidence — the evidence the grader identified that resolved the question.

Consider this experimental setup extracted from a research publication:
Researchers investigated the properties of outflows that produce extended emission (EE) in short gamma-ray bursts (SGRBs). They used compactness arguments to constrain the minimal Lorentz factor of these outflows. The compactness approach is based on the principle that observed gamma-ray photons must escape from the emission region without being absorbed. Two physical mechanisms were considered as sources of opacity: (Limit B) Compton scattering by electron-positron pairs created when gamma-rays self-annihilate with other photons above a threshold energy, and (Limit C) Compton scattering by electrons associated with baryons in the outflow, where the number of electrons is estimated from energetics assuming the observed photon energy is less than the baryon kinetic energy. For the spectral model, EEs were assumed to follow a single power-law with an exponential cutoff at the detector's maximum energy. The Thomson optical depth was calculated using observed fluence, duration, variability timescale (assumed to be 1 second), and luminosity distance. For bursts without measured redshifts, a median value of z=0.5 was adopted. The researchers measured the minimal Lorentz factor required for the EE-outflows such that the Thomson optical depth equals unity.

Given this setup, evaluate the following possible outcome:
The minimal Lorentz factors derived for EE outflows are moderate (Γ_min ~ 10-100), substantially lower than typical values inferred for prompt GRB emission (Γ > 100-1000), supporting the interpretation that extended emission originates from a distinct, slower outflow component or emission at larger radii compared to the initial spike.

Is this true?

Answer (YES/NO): NO